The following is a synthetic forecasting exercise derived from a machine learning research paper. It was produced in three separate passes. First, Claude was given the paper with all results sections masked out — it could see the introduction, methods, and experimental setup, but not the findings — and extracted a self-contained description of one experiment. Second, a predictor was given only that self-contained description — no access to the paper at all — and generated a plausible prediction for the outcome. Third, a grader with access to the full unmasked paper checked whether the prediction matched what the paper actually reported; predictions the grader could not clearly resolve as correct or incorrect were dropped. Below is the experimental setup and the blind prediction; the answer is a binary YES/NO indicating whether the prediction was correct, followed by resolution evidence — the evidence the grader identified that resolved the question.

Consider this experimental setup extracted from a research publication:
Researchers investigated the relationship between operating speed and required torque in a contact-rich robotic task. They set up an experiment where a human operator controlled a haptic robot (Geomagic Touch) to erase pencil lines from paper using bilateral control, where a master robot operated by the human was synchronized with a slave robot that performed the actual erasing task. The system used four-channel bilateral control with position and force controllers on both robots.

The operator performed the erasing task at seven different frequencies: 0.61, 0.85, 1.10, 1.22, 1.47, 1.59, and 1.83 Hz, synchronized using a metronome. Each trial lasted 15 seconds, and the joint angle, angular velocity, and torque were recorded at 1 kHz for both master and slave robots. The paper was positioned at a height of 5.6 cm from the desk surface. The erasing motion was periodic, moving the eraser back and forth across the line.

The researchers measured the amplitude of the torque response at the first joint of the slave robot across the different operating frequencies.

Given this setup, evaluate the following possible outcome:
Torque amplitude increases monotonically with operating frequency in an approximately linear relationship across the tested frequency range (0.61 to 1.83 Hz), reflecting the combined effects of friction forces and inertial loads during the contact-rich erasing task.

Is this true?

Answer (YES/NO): NO